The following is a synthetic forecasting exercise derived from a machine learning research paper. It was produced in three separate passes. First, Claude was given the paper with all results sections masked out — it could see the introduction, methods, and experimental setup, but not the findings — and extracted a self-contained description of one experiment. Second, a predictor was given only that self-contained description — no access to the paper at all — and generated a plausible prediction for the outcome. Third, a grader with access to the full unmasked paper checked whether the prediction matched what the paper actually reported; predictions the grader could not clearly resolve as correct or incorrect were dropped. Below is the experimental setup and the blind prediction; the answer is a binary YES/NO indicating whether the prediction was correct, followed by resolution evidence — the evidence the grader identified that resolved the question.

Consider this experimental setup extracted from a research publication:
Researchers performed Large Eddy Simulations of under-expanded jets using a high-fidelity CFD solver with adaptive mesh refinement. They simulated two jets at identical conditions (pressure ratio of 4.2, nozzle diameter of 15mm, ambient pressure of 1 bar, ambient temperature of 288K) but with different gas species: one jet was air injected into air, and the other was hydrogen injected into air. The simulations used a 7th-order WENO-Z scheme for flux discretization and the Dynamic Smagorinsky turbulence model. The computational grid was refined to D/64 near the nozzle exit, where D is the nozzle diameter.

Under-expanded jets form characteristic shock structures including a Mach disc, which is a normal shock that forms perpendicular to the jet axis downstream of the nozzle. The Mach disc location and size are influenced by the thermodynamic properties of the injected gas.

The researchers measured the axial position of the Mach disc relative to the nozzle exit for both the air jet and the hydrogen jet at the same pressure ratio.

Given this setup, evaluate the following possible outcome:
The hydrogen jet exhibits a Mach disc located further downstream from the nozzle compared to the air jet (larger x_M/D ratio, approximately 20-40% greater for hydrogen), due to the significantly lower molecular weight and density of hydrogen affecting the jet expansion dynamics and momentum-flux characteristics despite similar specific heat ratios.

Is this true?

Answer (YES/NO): NO